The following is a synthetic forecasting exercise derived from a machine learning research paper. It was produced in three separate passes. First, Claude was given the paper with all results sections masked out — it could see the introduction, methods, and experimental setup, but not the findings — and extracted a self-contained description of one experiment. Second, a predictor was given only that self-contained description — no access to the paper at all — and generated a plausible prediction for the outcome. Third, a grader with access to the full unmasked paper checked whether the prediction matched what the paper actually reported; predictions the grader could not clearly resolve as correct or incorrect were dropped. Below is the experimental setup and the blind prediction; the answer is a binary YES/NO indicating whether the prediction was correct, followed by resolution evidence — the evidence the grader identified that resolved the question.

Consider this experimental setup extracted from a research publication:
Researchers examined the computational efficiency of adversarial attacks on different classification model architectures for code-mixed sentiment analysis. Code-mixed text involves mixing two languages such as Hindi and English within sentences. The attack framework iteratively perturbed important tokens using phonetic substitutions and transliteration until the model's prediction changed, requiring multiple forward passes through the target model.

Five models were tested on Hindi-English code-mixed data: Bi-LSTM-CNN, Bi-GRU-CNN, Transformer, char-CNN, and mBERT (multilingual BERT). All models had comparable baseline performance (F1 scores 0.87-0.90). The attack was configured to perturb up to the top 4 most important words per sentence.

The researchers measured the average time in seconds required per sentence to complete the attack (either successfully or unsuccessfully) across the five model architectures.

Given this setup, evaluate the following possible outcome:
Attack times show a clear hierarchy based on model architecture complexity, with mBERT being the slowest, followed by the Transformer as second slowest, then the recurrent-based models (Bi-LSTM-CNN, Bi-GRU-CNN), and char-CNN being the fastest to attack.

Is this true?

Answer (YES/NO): NO